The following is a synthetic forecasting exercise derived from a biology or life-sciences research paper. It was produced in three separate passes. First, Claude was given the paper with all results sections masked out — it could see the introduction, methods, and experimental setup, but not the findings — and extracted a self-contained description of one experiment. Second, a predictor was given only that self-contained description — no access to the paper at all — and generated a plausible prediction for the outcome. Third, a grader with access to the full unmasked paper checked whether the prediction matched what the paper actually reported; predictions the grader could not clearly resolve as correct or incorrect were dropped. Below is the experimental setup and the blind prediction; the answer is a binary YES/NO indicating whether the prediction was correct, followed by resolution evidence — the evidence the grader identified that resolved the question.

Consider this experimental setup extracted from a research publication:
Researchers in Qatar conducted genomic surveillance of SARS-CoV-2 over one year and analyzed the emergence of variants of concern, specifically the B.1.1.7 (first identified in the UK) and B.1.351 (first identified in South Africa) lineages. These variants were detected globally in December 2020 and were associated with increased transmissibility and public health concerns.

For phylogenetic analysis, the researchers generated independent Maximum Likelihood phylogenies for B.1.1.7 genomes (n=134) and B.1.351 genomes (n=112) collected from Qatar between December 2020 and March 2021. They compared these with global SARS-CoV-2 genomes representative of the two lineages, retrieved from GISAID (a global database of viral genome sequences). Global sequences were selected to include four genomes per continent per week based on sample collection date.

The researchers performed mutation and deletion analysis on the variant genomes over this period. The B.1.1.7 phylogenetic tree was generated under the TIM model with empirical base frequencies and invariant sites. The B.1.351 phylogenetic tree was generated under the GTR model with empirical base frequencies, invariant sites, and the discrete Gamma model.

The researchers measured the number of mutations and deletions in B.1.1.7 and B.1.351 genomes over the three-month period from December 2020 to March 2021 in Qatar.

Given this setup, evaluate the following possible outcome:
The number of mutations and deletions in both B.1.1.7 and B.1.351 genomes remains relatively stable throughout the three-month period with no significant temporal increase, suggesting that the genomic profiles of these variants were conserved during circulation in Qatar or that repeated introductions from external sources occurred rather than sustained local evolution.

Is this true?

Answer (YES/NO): NO